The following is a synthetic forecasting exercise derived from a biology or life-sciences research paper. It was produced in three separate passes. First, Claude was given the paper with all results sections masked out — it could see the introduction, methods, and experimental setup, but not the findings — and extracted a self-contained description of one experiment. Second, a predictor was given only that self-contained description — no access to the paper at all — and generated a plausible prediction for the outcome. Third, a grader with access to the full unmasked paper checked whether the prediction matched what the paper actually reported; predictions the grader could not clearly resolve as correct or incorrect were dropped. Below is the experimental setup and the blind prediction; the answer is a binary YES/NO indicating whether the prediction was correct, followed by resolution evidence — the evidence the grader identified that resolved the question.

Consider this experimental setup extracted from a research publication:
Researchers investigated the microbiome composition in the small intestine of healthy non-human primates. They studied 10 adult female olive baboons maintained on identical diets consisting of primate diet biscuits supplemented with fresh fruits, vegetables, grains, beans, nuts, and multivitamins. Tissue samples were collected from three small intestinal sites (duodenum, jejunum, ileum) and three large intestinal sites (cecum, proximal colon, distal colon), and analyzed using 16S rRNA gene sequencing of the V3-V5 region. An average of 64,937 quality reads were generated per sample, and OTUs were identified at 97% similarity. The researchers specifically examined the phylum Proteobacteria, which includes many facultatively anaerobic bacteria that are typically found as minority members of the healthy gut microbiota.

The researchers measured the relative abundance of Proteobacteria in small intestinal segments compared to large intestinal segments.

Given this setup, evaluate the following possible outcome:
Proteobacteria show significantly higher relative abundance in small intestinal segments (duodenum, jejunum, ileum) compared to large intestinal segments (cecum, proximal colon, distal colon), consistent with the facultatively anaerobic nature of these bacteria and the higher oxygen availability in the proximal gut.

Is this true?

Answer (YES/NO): NO